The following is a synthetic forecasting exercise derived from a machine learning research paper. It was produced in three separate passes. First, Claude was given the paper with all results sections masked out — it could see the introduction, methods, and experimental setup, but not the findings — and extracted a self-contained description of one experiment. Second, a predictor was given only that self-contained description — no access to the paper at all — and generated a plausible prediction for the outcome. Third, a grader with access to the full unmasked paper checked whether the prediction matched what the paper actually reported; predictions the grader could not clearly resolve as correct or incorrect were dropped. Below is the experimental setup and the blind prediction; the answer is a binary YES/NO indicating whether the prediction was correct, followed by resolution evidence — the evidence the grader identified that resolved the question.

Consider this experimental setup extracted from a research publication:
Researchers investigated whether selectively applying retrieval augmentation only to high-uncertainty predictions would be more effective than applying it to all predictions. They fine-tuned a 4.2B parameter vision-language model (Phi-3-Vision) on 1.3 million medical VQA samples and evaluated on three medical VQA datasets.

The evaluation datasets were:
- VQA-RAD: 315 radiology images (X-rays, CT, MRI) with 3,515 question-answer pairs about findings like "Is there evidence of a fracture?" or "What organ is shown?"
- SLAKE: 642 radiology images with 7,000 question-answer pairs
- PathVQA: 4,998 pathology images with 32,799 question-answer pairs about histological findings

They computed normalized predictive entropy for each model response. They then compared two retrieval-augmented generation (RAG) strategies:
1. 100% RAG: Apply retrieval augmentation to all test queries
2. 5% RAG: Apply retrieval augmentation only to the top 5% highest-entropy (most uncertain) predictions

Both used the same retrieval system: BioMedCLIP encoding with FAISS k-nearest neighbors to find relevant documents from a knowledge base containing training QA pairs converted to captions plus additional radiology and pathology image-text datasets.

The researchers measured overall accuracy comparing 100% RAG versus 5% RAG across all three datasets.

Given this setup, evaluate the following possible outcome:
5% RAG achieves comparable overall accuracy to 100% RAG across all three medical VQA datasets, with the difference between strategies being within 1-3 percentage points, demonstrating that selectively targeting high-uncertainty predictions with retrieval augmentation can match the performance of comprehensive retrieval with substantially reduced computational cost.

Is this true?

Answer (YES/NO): NO